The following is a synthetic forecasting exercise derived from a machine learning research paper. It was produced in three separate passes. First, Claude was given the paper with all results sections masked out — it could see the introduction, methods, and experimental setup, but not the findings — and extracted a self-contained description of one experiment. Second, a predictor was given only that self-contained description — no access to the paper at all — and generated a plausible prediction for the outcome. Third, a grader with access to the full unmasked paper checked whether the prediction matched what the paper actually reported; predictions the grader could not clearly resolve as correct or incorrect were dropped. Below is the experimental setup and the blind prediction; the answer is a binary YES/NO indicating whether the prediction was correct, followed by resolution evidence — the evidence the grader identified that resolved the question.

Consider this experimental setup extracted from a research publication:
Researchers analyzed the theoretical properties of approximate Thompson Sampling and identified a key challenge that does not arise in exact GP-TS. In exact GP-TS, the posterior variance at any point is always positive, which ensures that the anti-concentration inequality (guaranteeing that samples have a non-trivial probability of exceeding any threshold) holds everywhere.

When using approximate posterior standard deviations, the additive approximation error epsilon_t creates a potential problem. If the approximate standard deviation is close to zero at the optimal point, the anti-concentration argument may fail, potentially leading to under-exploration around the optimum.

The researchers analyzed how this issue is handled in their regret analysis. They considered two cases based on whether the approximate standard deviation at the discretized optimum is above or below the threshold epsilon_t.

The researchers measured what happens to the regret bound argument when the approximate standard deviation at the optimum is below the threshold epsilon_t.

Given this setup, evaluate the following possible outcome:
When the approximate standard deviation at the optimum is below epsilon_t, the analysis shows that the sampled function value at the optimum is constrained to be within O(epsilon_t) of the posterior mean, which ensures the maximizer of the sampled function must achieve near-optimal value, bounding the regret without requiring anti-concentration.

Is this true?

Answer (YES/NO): NO